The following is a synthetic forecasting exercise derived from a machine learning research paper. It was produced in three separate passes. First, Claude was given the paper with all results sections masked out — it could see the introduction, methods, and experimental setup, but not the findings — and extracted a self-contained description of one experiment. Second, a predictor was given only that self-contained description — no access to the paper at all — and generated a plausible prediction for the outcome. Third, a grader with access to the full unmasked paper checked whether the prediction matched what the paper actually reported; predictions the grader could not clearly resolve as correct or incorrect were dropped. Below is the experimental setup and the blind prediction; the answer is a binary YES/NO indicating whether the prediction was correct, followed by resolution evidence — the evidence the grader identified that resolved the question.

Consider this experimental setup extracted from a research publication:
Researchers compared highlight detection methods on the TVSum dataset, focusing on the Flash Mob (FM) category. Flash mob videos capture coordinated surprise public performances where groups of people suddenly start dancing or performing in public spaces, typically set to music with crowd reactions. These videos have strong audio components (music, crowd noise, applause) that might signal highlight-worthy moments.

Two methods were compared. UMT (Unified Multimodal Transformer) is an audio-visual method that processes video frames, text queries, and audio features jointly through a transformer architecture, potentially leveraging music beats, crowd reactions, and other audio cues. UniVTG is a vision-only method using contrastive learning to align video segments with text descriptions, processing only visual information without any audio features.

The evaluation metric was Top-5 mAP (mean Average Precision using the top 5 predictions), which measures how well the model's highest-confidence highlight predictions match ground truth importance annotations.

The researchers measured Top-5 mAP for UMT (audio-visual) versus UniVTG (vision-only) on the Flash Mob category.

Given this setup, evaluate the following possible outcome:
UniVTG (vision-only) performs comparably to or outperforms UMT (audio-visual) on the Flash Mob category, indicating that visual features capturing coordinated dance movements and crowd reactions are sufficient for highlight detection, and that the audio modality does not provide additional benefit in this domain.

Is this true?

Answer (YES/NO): NO